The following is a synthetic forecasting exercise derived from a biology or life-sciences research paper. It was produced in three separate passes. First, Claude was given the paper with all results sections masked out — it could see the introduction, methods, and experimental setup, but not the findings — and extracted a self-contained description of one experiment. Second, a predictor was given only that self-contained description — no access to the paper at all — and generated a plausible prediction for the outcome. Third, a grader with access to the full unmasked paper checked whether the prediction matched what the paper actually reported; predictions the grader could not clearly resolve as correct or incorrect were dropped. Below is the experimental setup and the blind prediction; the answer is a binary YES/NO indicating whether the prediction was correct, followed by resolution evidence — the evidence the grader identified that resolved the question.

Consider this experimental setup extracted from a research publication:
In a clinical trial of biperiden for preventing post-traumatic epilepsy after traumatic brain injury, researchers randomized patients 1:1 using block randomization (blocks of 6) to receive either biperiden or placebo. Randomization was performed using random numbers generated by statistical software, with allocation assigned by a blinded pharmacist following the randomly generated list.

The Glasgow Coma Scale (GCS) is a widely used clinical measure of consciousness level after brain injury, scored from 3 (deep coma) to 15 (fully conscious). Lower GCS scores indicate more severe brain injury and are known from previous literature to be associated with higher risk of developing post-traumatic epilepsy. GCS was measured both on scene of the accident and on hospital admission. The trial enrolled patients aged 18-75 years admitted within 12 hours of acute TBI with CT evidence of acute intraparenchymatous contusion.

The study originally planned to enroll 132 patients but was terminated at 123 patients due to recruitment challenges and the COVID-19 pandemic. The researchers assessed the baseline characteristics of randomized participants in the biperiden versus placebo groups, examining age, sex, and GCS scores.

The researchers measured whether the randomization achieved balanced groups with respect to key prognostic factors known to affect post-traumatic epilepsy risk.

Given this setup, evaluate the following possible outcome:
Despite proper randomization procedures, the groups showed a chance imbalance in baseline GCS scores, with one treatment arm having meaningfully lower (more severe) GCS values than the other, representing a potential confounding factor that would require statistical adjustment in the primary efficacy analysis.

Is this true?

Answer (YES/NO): YES